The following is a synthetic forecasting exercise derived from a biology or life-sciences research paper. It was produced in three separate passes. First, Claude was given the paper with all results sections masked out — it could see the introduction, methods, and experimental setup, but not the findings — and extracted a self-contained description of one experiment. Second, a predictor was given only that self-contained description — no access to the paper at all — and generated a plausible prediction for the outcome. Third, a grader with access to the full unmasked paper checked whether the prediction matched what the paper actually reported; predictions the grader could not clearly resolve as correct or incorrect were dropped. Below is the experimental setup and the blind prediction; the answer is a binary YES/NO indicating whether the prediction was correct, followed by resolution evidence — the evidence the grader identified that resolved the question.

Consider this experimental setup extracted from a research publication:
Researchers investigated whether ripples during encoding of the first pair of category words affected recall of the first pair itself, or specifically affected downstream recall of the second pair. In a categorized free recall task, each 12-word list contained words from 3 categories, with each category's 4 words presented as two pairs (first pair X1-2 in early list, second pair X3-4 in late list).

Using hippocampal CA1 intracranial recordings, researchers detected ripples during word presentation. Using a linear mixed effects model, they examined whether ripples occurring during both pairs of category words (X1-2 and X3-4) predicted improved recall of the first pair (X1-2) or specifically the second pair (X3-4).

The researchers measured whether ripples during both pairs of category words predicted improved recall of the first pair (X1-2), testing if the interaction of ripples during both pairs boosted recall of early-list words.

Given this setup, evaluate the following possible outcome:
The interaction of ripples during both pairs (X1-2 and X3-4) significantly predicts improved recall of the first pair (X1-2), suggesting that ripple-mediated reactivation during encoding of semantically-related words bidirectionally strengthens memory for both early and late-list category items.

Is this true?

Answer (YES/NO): NO